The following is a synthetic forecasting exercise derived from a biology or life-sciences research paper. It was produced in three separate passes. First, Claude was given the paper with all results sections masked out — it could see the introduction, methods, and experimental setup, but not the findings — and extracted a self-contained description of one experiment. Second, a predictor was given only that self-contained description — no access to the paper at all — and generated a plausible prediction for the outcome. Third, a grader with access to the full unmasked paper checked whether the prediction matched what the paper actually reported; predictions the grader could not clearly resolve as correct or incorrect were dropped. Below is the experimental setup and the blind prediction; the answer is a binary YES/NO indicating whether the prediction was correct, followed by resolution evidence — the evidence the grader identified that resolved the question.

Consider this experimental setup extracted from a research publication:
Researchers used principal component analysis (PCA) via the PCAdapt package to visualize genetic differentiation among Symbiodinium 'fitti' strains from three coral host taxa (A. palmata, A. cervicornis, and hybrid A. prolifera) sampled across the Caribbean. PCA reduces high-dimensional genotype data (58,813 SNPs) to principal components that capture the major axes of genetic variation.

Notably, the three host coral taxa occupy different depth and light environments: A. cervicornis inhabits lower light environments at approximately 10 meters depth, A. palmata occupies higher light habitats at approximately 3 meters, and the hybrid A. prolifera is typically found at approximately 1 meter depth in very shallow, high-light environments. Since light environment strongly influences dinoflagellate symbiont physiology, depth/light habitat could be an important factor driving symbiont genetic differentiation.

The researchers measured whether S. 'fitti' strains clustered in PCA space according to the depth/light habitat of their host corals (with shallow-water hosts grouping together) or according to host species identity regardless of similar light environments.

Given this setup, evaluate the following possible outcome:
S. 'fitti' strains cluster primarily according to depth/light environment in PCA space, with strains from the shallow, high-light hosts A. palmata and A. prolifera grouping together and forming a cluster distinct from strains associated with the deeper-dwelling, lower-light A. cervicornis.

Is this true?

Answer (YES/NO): NO